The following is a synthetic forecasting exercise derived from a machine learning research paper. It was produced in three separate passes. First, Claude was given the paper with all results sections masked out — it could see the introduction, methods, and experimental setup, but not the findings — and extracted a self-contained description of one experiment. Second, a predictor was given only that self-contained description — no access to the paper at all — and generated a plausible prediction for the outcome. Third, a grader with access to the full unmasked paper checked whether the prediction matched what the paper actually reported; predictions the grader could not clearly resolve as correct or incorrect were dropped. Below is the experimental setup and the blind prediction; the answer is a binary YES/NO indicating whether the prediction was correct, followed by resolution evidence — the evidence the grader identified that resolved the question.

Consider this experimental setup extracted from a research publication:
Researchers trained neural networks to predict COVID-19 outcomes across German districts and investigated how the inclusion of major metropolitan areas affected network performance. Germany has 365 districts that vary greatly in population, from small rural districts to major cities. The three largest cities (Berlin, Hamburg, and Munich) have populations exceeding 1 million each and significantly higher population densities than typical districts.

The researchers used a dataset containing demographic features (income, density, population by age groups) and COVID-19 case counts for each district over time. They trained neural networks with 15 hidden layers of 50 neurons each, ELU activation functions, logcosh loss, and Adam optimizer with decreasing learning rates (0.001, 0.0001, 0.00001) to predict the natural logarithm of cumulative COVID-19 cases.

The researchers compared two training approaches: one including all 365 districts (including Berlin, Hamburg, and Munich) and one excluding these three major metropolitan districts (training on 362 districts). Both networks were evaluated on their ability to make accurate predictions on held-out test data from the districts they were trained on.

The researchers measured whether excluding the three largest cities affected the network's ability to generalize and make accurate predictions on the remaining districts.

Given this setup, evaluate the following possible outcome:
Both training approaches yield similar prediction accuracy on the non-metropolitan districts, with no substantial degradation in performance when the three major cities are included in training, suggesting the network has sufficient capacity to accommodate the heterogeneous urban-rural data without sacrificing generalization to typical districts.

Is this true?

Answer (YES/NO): NO